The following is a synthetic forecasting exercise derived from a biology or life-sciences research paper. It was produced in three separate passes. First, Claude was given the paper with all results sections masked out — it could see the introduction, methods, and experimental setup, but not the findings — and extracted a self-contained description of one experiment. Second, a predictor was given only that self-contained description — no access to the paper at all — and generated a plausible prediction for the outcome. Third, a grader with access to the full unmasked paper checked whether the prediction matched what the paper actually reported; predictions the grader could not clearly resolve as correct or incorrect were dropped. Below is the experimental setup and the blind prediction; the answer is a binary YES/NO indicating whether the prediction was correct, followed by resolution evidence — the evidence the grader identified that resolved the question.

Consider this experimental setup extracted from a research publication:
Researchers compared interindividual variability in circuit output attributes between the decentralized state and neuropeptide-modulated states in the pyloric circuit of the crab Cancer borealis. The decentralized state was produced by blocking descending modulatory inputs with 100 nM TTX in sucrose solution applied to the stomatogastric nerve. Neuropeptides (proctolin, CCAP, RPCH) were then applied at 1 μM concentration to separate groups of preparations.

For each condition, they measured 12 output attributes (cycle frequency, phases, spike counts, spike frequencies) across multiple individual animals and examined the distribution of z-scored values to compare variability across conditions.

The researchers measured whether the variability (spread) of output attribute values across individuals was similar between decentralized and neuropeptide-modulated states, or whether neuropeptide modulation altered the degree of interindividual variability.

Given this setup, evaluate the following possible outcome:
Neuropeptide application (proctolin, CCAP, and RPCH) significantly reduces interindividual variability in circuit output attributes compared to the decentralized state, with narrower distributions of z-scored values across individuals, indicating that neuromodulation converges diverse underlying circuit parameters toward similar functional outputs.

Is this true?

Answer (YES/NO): NO